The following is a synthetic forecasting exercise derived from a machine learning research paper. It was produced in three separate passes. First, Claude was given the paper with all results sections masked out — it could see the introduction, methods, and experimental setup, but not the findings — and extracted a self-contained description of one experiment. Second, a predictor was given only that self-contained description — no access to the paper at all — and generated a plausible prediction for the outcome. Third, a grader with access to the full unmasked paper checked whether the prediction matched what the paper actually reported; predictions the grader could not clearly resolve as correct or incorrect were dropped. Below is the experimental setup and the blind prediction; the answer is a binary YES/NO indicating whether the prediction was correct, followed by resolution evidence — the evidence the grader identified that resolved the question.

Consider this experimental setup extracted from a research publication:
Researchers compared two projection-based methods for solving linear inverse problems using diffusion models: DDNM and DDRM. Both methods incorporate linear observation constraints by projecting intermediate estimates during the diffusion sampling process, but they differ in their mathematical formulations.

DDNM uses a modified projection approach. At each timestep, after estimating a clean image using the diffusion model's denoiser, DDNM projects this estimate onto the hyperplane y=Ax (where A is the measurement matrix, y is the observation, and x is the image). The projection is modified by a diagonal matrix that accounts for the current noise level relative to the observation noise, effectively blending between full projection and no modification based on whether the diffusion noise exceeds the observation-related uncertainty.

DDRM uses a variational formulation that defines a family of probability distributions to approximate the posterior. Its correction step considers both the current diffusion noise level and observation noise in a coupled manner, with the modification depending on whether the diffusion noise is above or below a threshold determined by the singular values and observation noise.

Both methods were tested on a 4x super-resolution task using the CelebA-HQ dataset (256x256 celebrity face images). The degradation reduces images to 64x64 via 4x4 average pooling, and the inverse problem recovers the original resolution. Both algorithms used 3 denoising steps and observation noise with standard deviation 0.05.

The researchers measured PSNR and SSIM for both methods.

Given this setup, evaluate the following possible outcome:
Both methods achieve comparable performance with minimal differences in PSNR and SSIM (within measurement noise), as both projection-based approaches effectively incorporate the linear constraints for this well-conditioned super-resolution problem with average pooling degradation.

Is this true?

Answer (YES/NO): NO